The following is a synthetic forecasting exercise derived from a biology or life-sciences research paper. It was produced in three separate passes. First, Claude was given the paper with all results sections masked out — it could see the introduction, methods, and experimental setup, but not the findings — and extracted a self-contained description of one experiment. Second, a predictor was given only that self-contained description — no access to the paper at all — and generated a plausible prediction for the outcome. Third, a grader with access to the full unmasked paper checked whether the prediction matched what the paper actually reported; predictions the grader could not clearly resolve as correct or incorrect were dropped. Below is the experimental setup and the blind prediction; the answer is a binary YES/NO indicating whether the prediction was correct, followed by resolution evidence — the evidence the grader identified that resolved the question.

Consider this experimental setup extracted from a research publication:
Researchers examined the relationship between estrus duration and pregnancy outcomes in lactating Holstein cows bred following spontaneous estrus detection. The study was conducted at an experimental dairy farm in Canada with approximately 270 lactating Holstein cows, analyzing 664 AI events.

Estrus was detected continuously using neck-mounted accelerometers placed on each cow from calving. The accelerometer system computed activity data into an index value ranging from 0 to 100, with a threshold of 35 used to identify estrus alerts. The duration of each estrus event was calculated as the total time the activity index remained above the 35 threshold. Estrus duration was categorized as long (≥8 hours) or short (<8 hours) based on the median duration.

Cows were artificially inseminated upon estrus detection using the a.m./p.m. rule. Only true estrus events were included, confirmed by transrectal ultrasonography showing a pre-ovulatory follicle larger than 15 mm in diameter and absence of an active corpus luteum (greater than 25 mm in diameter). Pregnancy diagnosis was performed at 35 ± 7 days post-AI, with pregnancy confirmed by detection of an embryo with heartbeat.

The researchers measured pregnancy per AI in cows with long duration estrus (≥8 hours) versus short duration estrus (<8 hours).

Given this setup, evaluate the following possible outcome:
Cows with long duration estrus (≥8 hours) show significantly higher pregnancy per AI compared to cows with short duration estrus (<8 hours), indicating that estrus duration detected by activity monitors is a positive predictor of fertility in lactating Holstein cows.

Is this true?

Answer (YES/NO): YES